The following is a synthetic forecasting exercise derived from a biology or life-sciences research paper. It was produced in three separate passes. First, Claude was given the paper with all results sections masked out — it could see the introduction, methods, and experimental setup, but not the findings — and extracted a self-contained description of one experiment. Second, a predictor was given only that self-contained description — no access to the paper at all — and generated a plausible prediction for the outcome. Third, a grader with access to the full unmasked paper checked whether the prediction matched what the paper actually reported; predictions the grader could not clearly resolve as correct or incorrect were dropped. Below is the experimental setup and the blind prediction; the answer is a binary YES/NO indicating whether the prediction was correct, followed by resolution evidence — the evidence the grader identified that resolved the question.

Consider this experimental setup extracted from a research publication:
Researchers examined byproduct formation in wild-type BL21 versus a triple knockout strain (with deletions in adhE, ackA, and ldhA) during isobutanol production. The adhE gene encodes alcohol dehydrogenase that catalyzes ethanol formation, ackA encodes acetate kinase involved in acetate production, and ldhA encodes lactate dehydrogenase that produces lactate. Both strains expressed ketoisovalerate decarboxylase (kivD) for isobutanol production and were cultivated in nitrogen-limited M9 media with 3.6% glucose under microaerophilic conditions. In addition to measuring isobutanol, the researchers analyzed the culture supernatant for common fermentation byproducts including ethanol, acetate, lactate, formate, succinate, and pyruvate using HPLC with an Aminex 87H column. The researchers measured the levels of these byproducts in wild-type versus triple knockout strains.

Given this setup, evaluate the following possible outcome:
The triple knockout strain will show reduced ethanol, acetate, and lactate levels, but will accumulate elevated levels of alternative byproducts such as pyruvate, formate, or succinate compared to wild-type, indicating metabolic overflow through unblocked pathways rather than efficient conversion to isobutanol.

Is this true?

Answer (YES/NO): NO